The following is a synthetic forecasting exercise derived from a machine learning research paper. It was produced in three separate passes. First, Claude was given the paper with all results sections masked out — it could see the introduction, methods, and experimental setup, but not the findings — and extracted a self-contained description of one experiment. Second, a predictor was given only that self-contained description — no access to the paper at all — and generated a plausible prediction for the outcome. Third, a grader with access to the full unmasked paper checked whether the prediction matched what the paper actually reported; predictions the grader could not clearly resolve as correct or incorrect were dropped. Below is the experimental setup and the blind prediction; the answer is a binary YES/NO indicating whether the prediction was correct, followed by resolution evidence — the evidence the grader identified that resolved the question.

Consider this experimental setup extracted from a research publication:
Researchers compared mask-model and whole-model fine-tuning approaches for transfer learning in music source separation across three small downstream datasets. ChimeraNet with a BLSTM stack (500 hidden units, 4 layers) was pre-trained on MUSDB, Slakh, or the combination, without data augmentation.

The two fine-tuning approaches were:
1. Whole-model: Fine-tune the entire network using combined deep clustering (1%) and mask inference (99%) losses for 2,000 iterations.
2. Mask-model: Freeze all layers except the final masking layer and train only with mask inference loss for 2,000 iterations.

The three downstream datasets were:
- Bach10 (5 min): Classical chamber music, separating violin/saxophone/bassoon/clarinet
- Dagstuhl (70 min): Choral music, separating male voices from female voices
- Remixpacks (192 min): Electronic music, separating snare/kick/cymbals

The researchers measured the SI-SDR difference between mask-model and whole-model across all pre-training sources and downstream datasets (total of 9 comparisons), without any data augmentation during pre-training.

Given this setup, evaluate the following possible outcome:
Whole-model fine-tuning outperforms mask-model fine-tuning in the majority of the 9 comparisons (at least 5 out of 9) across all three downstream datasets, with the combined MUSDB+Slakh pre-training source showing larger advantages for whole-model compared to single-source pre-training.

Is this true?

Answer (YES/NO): NO